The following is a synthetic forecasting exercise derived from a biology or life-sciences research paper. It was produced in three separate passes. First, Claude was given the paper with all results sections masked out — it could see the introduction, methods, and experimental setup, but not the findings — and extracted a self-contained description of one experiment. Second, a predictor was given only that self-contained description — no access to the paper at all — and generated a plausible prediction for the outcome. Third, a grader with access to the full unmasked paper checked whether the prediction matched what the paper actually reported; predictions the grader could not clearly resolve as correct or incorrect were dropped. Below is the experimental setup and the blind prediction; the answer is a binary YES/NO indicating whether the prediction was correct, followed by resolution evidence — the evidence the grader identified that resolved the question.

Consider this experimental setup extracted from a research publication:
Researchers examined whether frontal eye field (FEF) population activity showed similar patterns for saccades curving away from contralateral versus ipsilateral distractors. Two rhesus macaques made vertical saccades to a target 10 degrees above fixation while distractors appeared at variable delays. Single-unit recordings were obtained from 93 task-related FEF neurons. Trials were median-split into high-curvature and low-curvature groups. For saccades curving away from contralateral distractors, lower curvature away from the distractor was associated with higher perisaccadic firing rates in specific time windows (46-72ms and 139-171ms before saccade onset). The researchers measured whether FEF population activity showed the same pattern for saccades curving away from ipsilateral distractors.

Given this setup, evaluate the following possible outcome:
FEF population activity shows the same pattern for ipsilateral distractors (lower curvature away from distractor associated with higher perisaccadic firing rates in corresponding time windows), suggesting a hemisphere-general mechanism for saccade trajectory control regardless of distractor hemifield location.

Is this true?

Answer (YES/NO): YES